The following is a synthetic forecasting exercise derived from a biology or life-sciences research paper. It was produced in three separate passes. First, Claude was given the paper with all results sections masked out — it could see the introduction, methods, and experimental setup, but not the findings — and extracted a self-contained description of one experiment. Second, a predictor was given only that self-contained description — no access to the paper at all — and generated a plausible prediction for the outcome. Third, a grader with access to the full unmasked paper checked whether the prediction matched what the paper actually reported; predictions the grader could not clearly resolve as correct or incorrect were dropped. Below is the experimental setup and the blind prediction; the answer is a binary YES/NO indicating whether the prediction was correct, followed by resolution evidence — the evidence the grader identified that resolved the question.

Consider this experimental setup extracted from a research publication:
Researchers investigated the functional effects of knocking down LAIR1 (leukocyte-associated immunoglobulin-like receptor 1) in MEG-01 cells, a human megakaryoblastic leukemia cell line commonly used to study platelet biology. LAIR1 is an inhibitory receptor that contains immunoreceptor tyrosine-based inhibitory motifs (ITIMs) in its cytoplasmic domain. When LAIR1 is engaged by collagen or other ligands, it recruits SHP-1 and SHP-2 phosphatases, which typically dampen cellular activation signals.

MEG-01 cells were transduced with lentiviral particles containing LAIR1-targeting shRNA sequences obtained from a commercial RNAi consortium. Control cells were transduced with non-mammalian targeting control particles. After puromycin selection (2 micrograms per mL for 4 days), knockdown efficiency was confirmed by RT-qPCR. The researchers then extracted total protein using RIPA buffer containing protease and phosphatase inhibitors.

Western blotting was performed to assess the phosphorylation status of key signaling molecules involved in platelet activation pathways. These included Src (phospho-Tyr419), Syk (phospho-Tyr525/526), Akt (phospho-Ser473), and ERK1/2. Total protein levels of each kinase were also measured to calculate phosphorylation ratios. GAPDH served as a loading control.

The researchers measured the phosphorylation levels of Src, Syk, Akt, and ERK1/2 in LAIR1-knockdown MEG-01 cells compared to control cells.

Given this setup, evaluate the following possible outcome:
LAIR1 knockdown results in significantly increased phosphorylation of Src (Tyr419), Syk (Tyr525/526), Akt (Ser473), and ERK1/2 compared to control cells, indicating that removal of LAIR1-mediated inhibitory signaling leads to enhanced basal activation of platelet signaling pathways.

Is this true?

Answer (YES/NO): NO